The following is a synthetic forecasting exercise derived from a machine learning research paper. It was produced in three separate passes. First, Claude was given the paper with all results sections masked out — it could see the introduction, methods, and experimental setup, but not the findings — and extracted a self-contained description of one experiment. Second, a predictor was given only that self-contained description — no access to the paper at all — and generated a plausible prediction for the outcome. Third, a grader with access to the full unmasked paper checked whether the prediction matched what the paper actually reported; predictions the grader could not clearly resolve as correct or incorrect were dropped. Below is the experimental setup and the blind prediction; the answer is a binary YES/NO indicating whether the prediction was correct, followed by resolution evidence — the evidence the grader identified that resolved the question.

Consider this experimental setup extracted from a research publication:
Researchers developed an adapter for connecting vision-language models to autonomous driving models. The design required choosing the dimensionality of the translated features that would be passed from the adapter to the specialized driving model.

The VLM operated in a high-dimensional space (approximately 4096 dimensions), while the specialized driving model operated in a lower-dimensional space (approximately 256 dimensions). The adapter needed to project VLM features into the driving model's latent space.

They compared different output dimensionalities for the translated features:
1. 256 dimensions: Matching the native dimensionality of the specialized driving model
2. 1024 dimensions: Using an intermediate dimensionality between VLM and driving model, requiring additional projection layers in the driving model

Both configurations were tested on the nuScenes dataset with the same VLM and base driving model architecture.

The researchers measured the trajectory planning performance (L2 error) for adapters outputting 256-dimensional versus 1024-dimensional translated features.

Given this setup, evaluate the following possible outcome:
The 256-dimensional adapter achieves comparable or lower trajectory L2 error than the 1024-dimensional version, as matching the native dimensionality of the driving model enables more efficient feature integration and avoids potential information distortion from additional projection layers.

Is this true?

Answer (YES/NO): NO